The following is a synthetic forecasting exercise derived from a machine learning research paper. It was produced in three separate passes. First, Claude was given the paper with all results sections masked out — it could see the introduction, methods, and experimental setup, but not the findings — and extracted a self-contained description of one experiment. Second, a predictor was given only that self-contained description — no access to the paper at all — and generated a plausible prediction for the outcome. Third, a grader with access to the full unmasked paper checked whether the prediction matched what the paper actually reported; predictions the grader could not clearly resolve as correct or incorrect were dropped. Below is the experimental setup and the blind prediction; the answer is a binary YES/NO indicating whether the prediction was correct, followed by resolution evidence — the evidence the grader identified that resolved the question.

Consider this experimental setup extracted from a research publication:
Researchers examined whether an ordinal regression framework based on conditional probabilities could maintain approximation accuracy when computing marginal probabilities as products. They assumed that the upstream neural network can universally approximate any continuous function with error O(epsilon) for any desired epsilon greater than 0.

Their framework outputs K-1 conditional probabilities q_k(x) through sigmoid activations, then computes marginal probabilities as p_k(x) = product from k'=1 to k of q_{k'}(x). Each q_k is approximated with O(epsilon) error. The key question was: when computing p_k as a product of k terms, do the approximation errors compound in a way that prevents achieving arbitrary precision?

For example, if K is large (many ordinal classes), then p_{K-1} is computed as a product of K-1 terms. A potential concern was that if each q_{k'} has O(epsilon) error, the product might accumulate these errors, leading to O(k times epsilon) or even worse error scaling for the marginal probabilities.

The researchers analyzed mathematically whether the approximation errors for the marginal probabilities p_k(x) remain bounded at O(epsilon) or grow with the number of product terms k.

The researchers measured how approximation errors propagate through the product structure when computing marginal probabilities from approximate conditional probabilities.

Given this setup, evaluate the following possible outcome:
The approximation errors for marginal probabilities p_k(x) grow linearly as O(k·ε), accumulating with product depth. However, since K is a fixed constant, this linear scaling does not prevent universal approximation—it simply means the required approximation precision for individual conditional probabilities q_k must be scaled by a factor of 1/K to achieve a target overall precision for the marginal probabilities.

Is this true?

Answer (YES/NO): NO